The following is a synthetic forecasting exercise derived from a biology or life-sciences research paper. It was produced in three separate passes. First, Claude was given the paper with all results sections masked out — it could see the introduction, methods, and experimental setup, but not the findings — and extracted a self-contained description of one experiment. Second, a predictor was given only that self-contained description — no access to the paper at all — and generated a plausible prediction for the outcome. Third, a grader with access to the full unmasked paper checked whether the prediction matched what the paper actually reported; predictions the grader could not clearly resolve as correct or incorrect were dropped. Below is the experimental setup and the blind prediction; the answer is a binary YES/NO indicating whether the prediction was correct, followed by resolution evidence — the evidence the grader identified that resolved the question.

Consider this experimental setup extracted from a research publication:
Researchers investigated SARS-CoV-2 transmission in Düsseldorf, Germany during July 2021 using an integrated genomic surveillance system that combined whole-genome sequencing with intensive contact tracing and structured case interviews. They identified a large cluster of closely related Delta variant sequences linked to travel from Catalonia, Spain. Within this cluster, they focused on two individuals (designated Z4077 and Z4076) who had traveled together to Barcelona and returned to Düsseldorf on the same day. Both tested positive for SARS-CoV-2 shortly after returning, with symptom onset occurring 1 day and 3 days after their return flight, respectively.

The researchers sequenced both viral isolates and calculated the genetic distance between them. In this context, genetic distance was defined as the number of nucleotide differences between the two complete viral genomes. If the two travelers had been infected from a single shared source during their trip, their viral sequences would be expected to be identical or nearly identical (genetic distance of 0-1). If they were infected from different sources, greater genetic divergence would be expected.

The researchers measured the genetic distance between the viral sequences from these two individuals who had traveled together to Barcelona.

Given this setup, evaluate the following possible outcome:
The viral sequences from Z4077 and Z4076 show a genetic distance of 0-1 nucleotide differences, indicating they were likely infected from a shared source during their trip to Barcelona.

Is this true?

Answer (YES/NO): NO